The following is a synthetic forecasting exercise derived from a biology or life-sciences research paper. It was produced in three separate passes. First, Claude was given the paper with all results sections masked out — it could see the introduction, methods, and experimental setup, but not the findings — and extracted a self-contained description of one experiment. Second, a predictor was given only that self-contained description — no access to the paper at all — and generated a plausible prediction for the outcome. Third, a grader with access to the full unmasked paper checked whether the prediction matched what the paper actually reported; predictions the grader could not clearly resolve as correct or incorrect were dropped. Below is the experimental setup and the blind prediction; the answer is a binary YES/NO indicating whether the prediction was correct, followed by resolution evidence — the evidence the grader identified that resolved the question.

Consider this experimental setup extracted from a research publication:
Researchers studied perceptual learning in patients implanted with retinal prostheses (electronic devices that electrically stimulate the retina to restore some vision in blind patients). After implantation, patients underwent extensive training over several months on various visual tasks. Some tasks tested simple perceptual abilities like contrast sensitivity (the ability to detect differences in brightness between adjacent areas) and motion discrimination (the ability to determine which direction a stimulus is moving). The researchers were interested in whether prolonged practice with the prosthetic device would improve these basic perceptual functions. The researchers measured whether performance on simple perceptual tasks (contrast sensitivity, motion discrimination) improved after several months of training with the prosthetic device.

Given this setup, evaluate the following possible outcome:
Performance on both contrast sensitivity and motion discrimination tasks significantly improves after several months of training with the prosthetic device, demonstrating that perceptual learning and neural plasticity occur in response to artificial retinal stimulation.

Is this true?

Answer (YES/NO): NO